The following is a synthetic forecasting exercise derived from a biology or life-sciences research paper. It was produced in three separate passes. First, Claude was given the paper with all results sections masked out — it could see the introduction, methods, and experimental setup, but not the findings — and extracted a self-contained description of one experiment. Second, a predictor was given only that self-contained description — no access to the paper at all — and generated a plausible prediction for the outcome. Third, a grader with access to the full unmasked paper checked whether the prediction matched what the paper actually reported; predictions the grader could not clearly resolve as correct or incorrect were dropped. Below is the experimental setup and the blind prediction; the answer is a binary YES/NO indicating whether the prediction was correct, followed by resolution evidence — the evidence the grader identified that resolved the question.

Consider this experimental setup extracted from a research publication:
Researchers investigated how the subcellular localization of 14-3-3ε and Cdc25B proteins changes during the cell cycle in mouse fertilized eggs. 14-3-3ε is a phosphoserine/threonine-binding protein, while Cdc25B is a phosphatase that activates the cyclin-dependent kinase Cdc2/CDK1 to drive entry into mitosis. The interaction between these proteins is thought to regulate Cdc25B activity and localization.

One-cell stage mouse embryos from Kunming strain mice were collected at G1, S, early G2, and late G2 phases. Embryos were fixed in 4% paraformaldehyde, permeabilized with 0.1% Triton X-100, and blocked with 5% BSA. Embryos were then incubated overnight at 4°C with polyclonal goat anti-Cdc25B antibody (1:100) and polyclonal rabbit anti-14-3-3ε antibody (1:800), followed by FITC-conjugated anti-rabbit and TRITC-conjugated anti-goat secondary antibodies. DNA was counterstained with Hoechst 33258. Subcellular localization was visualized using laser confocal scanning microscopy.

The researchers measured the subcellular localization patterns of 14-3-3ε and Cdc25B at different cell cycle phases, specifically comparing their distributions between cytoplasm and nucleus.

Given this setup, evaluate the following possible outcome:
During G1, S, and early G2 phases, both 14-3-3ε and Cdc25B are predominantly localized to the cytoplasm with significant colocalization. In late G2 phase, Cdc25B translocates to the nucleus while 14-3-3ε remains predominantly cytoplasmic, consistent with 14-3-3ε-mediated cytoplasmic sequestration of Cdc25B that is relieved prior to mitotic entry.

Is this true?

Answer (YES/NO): YES